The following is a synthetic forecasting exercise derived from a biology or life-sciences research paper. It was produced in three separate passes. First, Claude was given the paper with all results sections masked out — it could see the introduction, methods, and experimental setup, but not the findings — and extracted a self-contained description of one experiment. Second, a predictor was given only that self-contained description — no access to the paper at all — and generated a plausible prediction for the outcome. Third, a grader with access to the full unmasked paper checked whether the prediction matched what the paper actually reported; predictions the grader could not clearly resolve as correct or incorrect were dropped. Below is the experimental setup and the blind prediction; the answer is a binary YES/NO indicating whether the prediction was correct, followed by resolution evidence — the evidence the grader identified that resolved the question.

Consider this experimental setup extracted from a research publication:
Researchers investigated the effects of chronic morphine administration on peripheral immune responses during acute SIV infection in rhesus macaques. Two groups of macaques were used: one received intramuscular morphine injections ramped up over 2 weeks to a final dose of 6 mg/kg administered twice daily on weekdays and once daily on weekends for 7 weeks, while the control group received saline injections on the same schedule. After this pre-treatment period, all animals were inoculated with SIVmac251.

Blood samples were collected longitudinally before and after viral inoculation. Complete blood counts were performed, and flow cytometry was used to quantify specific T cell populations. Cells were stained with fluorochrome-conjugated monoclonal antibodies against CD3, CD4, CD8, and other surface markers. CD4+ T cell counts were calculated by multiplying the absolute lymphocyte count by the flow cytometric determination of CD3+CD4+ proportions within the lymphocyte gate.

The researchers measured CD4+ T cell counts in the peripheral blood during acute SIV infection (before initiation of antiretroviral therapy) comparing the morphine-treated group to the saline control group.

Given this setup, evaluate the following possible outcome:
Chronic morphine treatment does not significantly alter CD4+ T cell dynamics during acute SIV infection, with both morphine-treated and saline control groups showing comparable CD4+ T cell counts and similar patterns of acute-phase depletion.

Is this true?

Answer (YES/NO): NO